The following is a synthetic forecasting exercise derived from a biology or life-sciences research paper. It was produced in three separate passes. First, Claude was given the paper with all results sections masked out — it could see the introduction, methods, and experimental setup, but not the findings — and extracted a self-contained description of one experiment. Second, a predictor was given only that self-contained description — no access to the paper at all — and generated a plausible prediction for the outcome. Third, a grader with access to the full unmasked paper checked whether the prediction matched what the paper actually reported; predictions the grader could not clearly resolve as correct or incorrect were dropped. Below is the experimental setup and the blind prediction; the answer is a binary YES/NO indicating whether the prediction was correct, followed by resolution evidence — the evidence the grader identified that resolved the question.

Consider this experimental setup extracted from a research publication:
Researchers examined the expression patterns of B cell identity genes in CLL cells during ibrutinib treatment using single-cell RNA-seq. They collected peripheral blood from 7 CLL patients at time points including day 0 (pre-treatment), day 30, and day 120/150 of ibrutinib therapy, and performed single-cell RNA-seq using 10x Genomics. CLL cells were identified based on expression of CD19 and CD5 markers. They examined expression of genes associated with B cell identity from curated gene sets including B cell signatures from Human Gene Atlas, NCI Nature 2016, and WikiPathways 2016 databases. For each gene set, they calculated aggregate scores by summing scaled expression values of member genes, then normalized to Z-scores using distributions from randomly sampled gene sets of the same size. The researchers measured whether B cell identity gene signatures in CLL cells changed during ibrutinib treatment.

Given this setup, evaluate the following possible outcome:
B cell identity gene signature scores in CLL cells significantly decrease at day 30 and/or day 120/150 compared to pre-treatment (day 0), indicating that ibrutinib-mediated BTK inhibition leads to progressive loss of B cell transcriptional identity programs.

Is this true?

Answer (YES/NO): YES